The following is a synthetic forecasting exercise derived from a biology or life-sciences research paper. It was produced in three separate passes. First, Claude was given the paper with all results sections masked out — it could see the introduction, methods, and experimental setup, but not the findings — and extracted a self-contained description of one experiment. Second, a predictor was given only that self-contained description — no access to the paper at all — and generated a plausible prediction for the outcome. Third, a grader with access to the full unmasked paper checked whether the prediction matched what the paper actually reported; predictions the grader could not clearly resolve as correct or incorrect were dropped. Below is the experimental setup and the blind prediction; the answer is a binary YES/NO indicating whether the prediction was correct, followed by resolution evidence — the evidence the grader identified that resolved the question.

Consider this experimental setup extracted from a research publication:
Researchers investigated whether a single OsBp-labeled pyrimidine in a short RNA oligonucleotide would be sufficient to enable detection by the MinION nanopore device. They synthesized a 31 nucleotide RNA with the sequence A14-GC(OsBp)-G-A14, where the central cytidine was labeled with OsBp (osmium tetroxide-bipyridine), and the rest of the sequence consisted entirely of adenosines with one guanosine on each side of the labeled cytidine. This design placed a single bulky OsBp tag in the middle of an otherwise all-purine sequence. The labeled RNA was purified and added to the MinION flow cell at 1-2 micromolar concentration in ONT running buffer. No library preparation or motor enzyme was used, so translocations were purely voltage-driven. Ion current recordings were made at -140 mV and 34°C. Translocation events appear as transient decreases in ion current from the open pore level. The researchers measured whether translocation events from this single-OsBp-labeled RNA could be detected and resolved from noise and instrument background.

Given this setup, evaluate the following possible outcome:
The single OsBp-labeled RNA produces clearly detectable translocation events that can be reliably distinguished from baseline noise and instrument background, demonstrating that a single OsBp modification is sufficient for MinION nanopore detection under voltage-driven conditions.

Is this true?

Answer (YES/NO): YES